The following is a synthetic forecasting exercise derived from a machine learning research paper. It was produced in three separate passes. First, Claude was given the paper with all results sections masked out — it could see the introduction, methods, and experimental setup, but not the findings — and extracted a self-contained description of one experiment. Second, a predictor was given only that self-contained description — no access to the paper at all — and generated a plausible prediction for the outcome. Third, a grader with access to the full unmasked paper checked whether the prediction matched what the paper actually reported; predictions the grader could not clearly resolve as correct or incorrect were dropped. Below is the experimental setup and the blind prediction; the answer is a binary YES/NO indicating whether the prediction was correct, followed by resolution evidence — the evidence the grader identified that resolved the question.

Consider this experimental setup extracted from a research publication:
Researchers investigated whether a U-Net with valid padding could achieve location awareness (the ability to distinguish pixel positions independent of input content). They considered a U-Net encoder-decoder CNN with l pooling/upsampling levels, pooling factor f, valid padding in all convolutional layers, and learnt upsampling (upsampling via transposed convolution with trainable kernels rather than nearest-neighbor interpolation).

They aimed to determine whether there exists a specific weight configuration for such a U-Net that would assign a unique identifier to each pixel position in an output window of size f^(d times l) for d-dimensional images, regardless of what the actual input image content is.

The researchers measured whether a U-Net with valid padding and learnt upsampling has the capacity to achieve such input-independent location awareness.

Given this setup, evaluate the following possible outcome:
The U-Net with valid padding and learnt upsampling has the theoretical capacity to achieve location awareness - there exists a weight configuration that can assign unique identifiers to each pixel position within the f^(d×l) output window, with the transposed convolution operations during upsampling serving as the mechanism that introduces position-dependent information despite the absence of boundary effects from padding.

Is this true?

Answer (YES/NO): YES